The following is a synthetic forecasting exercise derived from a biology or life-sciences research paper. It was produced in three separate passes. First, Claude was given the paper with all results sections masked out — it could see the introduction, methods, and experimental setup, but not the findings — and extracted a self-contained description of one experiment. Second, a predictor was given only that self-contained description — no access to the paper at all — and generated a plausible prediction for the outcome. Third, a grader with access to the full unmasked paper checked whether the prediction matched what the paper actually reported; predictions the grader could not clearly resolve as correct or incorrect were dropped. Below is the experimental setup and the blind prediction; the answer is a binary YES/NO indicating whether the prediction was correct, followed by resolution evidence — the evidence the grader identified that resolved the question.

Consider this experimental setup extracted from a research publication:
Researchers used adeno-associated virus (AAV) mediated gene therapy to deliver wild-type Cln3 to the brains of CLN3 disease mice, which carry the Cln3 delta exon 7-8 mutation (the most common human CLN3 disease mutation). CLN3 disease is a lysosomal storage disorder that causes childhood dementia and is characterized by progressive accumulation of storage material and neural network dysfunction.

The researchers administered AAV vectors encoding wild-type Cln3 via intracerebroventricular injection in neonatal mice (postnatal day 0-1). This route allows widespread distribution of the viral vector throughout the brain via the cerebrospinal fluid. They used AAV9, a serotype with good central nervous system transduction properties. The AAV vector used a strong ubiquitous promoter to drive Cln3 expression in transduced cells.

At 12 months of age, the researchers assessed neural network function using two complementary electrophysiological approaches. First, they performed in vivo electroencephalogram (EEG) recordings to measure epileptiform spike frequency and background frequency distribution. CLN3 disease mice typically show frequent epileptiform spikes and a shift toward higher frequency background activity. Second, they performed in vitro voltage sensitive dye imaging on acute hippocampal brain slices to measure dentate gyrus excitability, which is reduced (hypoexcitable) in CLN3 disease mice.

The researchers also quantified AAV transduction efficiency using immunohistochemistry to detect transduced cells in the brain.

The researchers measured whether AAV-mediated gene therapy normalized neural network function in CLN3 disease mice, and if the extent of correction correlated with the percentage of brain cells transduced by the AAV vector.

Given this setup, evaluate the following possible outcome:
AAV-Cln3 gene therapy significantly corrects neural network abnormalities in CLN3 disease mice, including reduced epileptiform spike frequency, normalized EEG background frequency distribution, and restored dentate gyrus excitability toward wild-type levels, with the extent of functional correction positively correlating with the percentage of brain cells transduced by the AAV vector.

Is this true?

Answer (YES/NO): NO